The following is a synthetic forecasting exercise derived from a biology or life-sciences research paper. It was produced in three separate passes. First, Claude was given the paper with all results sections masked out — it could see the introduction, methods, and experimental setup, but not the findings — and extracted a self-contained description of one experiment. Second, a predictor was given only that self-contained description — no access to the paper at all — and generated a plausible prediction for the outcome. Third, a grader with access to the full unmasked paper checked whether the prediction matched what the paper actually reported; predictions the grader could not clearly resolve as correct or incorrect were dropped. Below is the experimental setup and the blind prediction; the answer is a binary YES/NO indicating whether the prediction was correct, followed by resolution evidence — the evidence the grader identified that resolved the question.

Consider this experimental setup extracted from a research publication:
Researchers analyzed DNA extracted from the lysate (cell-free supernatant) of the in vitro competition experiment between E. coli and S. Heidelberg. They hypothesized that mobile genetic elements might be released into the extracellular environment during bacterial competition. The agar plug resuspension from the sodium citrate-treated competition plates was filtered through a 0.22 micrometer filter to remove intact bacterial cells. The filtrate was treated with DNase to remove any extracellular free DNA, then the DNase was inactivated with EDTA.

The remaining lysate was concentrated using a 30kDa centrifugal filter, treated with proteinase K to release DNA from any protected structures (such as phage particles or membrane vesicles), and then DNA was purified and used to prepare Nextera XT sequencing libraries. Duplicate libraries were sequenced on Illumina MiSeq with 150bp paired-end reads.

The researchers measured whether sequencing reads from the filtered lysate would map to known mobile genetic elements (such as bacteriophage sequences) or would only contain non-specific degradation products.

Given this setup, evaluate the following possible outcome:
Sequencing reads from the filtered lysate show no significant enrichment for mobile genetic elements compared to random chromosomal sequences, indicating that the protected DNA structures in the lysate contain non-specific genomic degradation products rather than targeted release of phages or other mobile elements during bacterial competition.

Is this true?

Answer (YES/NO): NO